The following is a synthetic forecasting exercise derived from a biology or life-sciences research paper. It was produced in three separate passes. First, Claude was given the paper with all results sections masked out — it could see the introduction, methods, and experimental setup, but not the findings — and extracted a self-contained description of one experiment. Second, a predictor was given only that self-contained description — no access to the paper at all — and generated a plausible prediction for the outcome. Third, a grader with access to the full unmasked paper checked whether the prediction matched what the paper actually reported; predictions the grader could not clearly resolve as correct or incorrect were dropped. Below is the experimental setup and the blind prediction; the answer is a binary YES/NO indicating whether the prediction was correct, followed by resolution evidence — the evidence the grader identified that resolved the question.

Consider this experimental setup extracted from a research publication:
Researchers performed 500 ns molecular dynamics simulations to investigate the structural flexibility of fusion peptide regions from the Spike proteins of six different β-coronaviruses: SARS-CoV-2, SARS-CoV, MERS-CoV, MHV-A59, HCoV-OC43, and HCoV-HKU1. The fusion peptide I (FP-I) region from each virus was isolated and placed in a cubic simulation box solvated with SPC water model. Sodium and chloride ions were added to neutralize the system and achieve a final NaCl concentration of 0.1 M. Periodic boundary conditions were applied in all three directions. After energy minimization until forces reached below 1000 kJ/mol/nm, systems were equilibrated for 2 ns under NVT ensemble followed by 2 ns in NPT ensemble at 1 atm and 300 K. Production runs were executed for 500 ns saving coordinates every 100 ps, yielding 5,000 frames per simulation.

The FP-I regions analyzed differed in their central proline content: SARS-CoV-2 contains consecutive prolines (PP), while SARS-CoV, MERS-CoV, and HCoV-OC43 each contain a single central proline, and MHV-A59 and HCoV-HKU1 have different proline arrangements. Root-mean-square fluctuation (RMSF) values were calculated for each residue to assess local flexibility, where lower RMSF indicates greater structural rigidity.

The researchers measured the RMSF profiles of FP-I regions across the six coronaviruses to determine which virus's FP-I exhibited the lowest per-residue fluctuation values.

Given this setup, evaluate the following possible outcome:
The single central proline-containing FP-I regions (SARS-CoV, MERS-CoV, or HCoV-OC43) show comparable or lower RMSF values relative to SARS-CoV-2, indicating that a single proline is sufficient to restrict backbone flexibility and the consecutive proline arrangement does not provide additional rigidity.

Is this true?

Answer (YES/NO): NO